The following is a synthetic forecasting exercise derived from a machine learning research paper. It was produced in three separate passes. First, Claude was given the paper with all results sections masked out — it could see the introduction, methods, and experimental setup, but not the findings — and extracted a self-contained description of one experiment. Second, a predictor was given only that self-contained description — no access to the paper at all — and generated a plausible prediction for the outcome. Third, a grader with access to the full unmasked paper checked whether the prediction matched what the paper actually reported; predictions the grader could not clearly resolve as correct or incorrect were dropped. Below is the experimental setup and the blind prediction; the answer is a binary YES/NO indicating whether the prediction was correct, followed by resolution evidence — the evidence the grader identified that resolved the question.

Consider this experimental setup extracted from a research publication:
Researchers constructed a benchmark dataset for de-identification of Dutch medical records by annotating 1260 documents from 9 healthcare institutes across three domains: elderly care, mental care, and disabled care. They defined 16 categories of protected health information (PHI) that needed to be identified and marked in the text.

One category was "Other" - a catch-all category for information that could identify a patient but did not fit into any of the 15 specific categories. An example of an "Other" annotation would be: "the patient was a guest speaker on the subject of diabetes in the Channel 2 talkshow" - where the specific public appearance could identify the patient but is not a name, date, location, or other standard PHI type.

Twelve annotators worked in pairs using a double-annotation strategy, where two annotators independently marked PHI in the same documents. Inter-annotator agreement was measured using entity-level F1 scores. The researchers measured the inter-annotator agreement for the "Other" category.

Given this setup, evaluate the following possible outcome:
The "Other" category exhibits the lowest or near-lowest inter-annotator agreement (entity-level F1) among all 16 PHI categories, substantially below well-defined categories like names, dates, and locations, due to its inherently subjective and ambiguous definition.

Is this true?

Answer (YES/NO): YES